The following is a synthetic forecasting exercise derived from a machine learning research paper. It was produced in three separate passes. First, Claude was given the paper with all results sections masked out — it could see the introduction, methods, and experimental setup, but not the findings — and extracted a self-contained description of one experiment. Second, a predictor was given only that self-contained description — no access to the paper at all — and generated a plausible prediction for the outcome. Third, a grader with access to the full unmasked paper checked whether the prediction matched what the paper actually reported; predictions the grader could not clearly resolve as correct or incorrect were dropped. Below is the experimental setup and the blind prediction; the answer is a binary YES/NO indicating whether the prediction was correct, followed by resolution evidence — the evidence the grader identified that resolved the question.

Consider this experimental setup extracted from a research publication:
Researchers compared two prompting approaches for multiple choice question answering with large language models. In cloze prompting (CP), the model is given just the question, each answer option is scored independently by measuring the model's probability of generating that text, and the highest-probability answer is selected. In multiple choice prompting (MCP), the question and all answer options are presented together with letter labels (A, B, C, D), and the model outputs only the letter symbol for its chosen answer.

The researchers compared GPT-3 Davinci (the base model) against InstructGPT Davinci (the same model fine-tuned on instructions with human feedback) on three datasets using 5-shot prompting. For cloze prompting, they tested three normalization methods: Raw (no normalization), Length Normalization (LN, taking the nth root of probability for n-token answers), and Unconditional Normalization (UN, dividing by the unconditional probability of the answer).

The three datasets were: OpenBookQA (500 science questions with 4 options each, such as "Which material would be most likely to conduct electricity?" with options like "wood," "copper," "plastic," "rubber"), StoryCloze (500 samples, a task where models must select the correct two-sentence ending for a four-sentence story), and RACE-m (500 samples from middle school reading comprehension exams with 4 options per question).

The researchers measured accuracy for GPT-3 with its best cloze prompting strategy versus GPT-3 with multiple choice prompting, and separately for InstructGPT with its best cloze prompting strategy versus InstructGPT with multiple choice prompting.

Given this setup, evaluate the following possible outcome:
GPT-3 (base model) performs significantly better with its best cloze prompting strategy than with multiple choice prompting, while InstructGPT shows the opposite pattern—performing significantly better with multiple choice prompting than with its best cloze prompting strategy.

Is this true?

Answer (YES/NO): YES